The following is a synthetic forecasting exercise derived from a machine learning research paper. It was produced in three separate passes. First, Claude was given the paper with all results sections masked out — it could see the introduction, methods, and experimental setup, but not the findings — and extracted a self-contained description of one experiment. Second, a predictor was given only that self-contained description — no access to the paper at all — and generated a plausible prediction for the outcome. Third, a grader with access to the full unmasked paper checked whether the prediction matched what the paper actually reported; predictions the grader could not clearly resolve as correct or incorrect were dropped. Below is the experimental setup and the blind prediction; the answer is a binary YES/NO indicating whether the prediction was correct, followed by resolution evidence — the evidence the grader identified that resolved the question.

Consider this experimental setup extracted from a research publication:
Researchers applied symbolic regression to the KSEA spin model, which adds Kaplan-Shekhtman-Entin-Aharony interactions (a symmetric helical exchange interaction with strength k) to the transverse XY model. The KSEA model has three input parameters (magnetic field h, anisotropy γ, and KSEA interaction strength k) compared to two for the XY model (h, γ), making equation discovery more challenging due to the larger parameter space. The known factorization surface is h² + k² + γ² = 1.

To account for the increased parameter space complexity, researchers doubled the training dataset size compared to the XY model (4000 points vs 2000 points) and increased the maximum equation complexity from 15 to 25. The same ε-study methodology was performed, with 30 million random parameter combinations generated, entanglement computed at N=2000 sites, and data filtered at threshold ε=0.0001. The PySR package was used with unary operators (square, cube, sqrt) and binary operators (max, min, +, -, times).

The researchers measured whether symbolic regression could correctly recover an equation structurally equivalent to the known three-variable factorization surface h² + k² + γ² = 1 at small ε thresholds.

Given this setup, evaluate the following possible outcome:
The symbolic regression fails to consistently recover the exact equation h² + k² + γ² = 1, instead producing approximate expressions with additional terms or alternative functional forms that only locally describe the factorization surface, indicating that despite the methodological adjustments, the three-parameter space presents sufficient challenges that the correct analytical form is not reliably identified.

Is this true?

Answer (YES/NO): NO